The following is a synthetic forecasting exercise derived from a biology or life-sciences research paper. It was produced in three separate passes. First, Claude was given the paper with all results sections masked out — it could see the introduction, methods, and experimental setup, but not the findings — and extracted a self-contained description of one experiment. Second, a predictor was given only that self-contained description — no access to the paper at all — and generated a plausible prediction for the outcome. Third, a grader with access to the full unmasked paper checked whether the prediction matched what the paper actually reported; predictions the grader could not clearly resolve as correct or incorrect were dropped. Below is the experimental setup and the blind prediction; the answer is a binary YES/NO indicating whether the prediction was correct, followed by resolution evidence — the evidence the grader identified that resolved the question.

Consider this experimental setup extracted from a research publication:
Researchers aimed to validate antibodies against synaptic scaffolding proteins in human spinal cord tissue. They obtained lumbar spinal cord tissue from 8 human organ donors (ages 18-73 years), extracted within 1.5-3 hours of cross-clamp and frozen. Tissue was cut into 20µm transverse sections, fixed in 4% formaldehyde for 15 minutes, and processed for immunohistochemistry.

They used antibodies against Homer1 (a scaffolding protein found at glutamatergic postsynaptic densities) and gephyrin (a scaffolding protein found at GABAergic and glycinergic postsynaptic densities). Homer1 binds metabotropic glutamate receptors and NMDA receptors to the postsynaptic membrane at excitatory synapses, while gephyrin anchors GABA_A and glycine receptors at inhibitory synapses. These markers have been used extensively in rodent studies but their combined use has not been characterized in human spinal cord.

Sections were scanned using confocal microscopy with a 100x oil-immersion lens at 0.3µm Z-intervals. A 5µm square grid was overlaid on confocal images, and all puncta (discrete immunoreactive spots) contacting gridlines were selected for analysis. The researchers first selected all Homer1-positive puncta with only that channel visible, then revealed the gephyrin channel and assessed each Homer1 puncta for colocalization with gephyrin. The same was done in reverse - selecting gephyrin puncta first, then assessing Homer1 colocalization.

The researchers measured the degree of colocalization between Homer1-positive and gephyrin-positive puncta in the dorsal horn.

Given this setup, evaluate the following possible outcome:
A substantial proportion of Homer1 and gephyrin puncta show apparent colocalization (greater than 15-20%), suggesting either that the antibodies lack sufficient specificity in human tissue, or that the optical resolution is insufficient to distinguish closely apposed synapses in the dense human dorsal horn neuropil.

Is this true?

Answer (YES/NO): NO